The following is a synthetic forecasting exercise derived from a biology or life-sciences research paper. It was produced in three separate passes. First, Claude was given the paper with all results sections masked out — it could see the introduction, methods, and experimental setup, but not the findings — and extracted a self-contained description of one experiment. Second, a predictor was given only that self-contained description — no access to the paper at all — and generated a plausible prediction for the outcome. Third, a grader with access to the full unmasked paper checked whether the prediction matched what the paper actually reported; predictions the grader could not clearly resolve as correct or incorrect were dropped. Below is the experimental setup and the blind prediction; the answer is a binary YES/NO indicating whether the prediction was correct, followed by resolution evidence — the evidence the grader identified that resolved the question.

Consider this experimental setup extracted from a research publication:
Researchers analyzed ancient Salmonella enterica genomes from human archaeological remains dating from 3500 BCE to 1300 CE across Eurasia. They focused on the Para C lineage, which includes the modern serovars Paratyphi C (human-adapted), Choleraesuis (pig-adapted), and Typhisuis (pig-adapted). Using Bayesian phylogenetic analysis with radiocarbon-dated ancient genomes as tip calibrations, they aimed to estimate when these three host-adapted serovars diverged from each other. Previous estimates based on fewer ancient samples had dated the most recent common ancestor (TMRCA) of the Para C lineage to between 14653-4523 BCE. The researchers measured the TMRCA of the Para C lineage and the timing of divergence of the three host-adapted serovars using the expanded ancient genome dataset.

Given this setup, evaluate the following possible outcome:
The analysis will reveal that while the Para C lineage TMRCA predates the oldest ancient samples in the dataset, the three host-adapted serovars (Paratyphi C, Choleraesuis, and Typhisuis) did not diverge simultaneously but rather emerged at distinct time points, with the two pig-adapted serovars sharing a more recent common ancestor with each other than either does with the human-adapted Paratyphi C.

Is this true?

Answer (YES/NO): NO